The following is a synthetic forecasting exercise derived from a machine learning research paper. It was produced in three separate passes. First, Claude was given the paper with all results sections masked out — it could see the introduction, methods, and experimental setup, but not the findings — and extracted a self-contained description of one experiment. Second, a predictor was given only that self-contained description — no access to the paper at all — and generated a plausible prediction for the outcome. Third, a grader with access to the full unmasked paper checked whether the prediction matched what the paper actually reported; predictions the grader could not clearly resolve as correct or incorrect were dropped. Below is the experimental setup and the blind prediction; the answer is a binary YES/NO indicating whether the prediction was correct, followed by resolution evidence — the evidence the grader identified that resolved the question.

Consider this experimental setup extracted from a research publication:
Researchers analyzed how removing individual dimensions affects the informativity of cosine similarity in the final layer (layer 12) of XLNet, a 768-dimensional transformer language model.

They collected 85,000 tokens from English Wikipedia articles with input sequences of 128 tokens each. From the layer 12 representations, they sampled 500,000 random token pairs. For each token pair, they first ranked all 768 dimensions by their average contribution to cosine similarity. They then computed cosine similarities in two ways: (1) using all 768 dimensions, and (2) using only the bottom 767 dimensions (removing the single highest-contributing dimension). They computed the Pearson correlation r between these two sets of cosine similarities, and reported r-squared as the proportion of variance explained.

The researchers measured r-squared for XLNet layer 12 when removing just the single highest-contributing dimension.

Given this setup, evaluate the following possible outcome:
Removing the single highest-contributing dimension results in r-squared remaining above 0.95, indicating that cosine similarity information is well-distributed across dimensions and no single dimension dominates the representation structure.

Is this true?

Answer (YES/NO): NO